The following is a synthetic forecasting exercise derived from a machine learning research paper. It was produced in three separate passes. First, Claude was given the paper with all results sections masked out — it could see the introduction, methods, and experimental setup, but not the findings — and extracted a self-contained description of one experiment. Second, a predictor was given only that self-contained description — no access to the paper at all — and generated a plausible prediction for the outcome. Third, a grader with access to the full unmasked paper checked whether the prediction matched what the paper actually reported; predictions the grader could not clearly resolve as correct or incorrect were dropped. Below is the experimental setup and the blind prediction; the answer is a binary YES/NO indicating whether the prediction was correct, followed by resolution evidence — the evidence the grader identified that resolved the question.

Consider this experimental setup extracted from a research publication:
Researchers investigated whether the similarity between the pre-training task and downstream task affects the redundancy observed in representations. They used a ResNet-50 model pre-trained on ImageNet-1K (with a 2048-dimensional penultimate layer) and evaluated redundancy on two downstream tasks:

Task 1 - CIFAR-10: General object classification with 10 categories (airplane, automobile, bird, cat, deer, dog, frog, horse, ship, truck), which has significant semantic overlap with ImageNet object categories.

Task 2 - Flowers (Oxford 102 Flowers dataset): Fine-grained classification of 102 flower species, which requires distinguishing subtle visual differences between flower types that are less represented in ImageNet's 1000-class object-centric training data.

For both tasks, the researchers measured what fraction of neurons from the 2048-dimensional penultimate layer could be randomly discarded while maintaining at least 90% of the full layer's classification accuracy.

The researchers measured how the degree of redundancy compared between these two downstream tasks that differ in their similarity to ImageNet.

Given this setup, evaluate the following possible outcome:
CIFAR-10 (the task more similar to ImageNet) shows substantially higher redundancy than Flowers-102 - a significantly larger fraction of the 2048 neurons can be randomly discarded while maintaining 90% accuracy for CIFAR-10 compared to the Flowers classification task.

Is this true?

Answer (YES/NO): YES